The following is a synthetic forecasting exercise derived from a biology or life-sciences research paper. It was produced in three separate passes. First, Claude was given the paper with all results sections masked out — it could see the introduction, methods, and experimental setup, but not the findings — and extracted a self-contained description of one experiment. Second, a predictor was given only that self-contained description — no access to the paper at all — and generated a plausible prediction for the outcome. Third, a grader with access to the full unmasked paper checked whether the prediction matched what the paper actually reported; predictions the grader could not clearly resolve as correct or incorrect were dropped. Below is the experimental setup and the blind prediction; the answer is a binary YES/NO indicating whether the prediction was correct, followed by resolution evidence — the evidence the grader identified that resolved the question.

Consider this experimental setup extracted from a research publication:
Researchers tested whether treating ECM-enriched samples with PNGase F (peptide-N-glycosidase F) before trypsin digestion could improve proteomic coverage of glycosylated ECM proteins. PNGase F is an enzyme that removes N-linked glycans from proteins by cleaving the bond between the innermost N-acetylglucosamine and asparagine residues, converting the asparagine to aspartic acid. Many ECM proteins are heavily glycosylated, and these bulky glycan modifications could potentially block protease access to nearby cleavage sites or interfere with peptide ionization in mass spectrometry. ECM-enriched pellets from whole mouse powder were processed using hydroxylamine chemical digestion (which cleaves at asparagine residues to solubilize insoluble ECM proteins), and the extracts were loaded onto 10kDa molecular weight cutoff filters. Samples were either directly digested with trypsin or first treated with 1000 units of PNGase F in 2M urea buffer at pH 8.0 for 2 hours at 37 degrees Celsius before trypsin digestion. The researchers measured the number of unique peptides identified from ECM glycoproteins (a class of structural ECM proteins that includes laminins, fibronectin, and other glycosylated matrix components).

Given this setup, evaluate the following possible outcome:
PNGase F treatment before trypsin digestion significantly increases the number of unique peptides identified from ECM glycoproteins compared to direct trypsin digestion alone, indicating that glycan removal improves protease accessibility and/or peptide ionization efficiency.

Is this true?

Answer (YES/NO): NO